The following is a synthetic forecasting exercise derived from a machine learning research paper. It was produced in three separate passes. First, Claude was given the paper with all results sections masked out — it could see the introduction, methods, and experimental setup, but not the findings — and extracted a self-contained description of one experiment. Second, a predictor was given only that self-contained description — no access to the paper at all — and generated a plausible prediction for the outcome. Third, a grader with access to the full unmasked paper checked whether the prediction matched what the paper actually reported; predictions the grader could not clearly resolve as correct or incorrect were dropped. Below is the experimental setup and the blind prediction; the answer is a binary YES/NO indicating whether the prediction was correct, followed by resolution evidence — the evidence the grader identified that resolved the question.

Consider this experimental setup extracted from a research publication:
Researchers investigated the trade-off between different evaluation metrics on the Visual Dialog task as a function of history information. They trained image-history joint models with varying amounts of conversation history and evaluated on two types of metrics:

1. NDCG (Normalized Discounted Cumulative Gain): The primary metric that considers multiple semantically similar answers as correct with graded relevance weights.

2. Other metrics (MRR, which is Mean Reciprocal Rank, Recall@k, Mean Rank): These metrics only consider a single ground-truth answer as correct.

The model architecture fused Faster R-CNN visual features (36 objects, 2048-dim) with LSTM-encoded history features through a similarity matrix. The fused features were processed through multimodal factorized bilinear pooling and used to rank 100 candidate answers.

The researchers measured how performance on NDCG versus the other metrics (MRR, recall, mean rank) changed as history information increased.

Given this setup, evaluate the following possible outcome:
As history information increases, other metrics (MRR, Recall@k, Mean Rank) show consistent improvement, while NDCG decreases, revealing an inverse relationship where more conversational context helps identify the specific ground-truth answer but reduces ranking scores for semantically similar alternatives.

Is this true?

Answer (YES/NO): YES